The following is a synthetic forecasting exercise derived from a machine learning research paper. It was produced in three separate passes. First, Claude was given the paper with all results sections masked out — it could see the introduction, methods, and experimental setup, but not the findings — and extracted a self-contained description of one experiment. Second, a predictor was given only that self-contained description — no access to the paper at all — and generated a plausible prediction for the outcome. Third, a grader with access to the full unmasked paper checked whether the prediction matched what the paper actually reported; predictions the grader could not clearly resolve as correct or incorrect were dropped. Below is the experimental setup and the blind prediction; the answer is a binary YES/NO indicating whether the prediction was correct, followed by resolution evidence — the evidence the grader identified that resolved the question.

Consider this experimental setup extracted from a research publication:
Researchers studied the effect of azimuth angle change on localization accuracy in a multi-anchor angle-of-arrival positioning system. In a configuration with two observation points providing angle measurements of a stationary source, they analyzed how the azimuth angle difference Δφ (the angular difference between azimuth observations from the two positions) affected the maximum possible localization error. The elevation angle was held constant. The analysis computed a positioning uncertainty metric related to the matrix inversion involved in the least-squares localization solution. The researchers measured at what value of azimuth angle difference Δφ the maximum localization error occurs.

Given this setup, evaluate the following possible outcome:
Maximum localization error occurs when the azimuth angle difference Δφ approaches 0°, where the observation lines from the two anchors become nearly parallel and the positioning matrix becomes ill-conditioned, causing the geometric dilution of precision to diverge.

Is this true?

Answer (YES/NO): YES